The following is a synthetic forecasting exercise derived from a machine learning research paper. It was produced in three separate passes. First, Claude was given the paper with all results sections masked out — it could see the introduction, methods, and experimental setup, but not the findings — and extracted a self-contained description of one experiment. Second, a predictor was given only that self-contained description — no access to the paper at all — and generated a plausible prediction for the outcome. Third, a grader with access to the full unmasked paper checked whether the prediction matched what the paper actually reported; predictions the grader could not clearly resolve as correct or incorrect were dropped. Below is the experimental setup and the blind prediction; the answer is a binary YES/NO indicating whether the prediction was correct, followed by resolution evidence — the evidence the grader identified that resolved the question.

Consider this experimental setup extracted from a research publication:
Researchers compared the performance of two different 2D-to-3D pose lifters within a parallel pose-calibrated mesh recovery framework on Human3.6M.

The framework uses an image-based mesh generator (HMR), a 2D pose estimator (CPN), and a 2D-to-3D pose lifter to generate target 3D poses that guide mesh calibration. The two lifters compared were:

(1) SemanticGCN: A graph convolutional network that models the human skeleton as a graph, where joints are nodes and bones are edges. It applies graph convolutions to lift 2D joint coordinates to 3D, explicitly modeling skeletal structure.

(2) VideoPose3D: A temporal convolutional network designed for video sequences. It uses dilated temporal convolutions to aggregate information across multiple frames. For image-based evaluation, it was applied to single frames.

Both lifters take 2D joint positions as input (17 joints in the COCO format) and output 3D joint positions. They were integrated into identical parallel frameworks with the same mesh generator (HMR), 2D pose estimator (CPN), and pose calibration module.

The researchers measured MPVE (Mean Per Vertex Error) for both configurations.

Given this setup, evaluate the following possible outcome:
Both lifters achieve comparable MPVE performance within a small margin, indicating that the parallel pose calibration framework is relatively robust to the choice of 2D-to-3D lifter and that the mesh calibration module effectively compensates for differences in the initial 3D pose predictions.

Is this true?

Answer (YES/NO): NO